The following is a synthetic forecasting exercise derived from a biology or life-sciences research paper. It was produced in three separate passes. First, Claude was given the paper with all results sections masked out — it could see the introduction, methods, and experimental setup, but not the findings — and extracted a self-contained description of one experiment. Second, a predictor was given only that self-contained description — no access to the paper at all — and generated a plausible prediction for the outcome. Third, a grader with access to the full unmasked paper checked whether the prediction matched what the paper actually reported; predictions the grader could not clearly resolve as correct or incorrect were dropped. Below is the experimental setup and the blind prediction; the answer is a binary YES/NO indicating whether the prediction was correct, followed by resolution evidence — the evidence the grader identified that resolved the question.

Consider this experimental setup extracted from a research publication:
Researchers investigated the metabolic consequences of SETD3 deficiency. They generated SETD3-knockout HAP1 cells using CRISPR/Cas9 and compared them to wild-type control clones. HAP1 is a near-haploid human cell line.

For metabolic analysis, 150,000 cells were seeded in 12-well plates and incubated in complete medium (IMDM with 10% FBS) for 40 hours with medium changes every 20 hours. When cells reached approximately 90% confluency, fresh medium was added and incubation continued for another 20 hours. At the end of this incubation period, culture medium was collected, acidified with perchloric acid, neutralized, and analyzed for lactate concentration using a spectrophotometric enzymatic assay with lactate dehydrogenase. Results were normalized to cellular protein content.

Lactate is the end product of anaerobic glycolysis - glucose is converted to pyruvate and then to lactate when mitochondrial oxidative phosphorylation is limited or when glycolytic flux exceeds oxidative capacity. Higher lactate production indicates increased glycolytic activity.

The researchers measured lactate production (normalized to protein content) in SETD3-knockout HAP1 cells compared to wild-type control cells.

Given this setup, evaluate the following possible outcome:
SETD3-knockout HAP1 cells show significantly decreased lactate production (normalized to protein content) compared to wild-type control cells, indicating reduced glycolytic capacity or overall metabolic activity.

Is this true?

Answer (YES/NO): NO